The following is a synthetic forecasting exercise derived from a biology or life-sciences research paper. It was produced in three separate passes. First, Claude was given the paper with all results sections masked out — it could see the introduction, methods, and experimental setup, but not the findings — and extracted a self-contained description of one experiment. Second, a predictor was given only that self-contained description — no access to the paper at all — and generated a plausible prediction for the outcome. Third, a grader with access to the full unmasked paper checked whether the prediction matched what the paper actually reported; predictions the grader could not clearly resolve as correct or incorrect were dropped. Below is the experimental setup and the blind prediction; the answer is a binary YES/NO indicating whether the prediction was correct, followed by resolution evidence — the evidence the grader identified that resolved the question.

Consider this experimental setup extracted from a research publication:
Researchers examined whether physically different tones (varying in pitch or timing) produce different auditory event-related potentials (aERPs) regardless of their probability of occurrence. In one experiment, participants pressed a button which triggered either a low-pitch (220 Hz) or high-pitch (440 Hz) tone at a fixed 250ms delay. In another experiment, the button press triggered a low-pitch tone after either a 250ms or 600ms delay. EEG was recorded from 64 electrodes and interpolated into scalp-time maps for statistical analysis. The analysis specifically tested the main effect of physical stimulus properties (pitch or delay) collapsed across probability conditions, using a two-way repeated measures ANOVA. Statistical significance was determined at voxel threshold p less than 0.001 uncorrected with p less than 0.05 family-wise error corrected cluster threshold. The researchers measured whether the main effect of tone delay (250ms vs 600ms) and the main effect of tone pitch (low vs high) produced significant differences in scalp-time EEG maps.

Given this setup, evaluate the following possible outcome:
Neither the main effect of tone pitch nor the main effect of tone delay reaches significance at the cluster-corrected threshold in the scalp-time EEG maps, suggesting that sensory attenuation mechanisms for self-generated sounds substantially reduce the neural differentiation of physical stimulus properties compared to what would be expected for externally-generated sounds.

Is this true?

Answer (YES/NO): NO